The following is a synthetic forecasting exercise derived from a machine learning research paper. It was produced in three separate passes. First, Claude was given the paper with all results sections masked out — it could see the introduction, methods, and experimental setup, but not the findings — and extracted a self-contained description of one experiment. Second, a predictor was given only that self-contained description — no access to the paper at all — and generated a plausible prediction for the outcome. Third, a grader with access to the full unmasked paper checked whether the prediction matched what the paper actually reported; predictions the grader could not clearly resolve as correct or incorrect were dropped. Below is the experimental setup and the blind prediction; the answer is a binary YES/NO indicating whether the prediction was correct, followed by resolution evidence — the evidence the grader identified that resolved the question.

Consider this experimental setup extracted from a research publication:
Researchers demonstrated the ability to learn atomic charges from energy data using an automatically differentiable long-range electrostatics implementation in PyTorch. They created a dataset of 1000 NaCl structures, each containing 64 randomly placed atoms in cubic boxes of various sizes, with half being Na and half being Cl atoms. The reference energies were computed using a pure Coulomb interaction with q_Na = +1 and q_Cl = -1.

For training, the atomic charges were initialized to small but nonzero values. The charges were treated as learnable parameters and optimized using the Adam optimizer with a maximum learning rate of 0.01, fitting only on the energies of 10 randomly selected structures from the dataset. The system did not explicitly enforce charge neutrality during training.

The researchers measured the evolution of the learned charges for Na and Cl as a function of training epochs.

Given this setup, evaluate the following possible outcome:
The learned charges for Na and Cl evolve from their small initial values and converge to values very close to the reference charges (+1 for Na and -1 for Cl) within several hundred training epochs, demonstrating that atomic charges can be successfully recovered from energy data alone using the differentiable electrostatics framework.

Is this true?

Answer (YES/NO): NO